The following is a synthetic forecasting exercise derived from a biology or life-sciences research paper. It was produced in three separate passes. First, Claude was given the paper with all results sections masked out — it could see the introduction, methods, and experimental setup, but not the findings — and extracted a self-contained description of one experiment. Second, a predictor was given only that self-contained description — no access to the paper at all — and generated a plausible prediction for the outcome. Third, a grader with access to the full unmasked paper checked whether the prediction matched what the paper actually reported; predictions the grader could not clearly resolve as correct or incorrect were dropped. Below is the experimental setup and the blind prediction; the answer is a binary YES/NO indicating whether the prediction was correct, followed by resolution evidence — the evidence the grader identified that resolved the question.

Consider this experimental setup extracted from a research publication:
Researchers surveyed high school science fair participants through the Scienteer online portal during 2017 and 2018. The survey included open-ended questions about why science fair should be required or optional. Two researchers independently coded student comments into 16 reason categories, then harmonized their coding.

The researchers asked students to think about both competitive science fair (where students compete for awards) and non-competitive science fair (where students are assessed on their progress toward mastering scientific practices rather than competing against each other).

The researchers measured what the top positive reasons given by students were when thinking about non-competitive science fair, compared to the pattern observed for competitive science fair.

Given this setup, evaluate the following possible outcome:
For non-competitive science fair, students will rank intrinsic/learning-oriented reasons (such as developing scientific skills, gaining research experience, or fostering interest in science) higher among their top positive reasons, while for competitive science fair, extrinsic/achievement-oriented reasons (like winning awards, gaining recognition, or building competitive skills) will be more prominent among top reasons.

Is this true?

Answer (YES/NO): YES